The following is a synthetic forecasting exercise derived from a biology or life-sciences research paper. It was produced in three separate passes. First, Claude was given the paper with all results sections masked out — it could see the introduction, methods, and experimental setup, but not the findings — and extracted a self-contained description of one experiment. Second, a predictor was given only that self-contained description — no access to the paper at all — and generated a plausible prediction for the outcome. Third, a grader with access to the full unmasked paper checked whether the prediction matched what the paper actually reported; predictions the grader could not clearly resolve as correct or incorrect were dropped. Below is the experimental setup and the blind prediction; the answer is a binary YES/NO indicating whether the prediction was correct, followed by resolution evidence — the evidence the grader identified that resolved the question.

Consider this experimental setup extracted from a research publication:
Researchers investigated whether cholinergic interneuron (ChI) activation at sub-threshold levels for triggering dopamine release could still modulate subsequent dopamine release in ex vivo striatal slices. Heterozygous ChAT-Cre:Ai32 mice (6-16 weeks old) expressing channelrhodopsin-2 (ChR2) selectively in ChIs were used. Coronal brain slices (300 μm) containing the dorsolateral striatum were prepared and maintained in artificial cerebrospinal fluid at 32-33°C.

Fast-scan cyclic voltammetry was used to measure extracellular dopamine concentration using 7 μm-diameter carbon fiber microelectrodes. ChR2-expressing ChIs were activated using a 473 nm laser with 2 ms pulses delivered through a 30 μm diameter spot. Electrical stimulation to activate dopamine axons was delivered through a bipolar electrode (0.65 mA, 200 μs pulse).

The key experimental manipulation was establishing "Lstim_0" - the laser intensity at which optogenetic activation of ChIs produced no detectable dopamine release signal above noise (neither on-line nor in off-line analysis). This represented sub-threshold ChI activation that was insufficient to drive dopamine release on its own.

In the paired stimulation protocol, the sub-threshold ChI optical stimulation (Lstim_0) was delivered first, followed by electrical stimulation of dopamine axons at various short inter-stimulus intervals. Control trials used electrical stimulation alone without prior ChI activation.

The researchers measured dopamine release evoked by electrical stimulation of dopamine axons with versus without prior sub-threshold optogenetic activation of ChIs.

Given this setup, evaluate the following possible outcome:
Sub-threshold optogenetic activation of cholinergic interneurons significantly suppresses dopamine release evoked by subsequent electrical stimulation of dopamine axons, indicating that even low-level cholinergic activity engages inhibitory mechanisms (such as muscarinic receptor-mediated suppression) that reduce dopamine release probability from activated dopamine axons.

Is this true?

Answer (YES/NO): NO